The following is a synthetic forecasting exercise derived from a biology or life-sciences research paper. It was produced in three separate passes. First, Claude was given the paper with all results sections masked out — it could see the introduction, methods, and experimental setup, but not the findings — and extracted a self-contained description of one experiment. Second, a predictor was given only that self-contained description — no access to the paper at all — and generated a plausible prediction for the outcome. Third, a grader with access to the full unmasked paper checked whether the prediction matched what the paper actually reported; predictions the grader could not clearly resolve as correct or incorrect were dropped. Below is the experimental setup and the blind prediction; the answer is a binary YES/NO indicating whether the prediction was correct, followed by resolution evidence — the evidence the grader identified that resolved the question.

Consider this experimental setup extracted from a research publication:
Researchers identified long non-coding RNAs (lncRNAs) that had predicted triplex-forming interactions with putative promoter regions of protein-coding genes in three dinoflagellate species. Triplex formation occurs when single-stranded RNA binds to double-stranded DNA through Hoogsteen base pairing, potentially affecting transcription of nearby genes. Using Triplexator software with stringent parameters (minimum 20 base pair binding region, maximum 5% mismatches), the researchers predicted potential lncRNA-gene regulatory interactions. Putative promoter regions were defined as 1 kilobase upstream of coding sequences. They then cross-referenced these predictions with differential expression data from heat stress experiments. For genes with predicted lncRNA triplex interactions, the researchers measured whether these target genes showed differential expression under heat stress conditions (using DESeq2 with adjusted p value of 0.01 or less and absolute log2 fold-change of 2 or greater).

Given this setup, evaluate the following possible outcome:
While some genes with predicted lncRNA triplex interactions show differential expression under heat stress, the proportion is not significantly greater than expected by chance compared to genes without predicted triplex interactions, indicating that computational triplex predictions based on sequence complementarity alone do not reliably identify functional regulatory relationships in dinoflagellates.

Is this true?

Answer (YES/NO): NO